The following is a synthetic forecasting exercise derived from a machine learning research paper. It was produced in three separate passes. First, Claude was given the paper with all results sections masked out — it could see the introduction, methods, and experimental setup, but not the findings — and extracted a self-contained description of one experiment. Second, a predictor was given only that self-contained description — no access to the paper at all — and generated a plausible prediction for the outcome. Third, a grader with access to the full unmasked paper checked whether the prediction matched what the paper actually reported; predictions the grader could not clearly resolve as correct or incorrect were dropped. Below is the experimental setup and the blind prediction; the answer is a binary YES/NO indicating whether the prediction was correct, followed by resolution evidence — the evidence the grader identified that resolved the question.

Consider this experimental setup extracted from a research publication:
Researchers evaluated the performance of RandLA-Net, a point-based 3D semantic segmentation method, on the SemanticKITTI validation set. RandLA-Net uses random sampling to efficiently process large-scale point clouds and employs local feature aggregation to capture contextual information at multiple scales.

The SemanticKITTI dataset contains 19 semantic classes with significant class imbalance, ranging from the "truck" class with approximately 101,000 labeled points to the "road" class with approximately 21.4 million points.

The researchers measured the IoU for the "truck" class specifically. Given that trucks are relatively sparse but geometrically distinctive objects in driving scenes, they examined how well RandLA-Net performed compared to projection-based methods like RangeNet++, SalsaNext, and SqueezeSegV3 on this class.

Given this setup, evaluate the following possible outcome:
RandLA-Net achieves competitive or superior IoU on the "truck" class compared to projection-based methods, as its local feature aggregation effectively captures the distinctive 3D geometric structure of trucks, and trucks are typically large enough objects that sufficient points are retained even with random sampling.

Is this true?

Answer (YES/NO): YES